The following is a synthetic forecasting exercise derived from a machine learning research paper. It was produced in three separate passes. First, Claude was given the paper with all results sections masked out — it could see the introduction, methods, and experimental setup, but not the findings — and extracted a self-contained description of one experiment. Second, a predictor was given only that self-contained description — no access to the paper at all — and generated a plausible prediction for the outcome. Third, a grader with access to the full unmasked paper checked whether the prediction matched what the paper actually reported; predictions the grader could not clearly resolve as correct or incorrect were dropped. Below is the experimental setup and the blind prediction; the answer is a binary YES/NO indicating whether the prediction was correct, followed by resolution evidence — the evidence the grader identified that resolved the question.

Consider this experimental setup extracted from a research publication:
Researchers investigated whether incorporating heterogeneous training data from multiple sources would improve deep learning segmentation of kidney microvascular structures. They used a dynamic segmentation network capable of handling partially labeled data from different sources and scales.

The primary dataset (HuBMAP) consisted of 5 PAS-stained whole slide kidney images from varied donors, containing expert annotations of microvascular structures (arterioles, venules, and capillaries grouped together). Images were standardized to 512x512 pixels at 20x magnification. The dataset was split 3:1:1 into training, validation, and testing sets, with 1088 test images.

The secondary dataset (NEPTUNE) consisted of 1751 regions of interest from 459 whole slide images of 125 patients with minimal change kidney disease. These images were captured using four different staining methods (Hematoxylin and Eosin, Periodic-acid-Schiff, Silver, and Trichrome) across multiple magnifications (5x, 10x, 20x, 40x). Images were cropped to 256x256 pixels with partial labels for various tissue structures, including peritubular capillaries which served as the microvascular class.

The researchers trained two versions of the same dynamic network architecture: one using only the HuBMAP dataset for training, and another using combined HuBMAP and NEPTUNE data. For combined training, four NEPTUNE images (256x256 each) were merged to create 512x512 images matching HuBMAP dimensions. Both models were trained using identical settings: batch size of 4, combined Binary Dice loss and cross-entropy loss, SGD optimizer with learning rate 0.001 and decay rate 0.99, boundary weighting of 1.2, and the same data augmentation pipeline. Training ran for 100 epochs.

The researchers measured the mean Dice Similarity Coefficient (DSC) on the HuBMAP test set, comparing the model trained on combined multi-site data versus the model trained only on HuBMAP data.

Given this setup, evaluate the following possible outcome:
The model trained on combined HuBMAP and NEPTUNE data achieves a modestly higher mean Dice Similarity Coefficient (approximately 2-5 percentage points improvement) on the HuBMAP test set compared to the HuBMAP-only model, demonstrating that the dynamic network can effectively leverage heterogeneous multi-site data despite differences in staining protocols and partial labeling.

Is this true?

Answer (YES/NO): NO